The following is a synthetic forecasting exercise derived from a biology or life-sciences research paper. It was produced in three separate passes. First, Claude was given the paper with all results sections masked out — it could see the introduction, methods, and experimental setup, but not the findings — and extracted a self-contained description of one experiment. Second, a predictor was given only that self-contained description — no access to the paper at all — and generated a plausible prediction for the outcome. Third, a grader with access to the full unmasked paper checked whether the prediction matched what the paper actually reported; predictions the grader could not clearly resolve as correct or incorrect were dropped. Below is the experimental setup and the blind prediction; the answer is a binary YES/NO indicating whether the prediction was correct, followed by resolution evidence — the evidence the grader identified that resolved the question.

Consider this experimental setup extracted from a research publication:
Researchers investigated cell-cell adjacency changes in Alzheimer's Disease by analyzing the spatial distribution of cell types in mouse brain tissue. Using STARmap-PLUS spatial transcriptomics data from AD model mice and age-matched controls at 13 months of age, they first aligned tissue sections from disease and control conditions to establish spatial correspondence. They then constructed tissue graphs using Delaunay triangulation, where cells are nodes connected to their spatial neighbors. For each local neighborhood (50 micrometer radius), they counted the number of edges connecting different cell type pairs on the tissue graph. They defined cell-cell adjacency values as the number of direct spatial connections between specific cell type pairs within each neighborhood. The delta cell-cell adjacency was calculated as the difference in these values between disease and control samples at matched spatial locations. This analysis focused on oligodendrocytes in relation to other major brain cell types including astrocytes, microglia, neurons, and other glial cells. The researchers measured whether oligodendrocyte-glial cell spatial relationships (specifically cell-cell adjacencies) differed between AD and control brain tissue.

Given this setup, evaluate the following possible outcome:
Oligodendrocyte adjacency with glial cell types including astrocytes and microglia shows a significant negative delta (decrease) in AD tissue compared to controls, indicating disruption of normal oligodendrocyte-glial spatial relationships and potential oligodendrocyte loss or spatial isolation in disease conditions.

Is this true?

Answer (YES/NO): NO